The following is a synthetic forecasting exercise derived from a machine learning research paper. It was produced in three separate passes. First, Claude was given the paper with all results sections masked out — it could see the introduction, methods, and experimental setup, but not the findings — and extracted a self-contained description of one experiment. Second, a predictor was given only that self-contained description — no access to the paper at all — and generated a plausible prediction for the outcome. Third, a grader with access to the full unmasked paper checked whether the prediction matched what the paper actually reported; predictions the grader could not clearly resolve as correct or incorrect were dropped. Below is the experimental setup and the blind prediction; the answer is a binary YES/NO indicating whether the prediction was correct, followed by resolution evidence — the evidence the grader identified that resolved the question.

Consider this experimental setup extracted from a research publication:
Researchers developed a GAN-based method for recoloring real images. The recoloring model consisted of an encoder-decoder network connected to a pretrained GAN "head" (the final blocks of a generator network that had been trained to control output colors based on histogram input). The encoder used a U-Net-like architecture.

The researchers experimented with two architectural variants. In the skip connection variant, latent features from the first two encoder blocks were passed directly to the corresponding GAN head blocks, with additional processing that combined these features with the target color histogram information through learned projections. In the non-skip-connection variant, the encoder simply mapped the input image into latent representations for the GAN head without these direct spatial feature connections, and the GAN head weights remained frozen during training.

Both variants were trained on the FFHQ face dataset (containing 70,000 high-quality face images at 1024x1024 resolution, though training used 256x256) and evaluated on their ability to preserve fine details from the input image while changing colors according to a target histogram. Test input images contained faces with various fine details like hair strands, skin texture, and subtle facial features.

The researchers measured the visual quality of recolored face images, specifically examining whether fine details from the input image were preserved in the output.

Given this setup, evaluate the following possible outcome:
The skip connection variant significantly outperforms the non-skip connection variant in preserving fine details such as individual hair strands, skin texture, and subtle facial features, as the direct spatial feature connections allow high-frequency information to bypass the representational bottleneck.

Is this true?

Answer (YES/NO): YES